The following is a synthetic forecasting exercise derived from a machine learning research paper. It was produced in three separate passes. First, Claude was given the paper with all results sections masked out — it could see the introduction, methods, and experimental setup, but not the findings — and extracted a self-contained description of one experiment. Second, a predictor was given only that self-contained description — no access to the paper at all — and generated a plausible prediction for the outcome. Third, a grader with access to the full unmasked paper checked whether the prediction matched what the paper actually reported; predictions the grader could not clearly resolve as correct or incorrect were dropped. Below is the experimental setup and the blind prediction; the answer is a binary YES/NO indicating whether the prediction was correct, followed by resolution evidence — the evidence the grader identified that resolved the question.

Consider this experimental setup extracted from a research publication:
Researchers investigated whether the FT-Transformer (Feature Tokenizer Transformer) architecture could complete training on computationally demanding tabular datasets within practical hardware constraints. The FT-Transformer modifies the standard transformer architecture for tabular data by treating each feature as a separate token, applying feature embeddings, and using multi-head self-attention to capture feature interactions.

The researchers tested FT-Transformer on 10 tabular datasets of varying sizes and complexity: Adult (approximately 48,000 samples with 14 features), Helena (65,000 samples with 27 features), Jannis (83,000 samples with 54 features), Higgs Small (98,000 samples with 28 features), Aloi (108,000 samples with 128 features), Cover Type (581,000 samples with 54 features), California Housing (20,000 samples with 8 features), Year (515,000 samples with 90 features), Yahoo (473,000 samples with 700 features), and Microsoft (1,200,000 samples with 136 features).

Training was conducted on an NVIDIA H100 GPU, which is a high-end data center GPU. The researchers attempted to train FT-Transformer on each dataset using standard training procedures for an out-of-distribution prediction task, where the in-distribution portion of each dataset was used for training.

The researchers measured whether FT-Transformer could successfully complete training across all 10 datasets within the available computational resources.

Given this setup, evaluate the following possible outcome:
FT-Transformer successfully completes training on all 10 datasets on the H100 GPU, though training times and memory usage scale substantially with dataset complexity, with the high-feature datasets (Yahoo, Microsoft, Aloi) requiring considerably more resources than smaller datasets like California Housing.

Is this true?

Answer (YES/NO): NO